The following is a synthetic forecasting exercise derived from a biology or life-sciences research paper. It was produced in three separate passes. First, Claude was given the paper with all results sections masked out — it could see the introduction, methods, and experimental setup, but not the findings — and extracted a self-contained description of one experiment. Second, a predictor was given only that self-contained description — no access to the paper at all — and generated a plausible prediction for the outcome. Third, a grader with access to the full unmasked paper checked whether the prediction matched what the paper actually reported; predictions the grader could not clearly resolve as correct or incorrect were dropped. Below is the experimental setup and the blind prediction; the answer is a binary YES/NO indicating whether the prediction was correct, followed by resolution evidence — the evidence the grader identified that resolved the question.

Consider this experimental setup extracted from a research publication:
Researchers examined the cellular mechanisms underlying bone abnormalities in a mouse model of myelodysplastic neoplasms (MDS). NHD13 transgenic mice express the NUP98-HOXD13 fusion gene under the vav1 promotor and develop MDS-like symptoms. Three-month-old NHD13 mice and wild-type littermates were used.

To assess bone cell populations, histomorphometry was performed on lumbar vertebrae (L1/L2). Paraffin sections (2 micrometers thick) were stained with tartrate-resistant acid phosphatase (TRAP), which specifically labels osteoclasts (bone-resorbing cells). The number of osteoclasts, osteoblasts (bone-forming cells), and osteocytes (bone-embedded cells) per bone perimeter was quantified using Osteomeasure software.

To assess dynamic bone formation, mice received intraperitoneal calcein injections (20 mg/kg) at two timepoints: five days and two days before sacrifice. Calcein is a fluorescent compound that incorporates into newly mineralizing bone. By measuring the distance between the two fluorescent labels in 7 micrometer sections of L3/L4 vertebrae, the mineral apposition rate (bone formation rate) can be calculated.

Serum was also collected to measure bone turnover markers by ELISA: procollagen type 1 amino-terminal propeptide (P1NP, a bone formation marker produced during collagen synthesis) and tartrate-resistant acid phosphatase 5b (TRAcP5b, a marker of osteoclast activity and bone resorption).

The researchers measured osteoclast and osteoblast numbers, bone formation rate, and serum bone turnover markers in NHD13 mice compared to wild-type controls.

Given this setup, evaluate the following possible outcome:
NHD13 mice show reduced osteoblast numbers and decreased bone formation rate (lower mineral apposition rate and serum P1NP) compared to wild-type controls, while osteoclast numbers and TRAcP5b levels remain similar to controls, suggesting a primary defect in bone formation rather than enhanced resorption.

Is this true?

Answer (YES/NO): NO